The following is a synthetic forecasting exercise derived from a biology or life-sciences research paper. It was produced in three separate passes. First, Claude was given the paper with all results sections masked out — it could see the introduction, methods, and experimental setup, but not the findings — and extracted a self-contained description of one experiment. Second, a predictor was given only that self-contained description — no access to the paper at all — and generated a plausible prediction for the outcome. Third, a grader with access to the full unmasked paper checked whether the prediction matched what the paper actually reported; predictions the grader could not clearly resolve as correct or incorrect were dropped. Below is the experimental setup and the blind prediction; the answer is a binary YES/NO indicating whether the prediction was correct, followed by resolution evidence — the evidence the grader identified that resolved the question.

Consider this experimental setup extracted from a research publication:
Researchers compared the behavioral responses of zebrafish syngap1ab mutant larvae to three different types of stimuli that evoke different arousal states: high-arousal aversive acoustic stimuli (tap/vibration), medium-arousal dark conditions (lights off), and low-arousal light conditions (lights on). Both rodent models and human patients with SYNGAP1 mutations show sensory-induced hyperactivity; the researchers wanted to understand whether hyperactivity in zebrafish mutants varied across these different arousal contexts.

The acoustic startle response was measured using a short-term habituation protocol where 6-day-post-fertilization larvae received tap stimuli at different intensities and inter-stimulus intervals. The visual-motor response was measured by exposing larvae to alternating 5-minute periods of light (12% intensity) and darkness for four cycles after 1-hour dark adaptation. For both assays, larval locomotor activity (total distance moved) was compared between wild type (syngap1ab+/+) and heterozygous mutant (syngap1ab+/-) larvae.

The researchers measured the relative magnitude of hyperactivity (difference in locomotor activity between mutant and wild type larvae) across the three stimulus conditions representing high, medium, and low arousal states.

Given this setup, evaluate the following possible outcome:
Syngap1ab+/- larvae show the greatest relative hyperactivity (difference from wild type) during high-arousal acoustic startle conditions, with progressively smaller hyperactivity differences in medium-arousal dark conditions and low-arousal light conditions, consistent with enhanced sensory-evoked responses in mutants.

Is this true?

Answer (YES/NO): NO